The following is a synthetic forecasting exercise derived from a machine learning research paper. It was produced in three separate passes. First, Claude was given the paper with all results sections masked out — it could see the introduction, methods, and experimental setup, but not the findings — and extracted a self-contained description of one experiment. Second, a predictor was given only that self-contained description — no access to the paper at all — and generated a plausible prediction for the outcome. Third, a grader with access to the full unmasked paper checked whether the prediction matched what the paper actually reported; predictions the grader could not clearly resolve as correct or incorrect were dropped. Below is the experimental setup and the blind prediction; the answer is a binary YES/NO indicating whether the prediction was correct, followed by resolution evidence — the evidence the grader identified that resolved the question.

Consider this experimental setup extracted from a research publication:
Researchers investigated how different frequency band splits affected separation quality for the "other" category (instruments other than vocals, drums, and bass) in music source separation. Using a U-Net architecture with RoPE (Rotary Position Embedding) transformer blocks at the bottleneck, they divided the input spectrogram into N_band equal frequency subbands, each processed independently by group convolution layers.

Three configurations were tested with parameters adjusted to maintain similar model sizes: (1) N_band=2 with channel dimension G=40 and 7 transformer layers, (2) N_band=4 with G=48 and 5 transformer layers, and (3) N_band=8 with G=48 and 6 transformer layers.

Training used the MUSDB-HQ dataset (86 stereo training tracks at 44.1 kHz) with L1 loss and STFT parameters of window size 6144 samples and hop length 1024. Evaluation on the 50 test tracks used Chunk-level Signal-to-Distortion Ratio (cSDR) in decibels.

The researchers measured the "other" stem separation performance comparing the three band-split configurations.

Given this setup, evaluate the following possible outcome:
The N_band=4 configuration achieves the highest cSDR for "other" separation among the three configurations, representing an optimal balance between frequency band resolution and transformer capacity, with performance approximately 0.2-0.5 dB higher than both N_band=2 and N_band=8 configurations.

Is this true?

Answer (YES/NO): NO